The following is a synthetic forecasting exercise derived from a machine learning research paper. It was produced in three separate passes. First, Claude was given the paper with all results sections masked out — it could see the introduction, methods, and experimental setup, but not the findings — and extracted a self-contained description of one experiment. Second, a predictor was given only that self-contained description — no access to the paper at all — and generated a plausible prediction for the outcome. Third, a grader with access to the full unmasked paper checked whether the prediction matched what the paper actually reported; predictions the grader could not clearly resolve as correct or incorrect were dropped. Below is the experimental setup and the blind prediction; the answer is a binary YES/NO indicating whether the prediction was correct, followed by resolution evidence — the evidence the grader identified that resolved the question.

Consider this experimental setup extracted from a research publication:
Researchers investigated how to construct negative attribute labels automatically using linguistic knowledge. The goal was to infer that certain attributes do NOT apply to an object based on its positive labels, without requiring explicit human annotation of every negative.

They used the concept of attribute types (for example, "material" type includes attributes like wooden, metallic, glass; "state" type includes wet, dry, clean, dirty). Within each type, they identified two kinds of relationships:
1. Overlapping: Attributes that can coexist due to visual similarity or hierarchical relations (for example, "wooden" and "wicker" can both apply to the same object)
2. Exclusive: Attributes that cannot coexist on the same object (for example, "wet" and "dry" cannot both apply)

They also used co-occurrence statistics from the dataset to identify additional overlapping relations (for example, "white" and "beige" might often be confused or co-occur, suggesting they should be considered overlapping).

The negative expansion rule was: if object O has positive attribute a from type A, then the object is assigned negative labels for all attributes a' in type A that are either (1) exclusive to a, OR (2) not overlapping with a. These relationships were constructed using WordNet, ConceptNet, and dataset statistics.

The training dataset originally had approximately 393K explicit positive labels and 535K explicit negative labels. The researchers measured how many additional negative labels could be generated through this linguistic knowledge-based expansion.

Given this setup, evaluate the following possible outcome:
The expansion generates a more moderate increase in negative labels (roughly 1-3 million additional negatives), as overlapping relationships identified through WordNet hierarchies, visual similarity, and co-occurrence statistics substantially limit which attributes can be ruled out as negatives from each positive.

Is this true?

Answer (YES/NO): NO